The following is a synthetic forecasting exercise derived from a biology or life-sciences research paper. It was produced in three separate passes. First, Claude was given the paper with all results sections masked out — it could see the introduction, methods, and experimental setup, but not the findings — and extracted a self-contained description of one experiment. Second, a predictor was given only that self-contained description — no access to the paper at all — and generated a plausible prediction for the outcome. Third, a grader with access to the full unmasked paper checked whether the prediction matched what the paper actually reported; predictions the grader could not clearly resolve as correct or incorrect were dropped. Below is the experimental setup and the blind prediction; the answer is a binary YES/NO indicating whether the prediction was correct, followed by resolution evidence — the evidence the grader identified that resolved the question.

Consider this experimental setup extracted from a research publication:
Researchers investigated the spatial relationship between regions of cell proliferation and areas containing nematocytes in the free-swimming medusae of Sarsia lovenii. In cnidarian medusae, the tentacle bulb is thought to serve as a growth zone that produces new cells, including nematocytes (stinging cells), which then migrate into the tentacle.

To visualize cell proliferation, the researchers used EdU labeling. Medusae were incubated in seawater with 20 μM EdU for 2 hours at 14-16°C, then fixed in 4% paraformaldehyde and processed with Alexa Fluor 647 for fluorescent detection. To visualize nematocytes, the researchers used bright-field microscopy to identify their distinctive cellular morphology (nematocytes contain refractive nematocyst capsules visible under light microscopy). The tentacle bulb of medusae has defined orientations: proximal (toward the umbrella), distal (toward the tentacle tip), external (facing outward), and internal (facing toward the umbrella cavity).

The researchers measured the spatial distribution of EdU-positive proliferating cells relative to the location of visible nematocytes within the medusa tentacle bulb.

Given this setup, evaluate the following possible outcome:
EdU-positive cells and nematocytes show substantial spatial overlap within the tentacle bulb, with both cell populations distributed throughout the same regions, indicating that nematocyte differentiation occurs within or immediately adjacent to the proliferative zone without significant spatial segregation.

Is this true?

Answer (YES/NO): YES